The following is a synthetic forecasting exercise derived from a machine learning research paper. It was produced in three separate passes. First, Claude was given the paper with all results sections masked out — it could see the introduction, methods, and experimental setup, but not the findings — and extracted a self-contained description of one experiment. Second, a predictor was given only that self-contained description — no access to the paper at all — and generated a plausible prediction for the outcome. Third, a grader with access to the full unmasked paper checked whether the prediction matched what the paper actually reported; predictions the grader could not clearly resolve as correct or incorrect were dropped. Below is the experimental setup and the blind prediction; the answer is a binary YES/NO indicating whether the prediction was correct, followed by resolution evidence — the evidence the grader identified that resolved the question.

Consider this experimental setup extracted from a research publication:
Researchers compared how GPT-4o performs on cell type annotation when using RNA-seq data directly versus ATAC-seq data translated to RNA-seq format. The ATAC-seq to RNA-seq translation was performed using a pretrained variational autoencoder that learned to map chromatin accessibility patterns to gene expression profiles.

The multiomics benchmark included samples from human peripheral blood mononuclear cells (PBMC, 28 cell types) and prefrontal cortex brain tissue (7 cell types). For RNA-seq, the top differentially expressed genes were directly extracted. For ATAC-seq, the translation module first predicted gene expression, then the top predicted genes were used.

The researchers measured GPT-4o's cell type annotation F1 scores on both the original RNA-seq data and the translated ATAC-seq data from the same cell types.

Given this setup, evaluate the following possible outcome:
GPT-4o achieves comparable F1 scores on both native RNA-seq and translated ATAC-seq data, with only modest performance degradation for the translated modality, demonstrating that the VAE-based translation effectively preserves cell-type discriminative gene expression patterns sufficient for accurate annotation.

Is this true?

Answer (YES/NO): YES